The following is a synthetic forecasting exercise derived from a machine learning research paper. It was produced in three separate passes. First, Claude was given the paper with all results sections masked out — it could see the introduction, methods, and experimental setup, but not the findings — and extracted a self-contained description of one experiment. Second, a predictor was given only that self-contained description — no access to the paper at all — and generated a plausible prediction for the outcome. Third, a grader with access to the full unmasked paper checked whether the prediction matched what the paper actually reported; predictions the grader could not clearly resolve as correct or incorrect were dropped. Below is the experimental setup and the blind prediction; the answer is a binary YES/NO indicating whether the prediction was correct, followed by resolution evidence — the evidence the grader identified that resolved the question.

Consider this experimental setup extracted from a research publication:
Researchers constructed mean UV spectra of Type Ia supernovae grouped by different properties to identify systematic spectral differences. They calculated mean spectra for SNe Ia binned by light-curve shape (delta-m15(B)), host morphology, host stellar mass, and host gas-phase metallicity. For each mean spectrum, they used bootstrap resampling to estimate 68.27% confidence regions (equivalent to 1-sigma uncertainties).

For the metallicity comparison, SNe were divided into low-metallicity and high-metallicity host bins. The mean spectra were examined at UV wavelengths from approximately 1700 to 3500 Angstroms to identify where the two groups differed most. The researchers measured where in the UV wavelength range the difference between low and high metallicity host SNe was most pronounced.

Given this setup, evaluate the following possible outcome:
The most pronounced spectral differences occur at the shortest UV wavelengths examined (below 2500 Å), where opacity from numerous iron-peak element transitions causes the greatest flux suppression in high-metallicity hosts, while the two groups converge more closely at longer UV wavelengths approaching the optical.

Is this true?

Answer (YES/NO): NO